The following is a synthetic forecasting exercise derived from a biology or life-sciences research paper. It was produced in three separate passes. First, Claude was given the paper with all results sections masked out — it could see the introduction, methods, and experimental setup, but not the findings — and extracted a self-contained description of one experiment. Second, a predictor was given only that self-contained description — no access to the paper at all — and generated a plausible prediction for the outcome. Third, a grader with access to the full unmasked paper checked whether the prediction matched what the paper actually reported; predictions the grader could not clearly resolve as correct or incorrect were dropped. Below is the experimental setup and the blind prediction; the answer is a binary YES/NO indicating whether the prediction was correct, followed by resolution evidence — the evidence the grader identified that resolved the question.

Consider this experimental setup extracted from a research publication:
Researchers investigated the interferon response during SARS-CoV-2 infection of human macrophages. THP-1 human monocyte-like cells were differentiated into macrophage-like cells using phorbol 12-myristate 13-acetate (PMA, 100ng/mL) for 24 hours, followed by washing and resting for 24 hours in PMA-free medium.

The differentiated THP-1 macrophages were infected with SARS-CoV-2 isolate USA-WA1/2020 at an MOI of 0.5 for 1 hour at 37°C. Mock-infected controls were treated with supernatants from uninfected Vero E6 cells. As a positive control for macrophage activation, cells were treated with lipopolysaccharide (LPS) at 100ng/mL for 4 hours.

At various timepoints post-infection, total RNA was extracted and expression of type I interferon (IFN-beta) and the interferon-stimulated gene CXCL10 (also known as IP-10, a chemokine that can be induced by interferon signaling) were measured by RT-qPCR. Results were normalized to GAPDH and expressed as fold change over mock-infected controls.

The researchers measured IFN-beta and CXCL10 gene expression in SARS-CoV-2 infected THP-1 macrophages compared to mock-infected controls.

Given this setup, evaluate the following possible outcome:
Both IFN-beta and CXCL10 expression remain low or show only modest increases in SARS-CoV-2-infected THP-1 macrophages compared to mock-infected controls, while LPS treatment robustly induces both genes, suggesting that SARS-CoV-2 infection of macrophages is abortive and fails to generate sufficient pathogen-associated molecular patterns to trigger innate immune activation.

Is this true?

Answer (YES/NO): NO